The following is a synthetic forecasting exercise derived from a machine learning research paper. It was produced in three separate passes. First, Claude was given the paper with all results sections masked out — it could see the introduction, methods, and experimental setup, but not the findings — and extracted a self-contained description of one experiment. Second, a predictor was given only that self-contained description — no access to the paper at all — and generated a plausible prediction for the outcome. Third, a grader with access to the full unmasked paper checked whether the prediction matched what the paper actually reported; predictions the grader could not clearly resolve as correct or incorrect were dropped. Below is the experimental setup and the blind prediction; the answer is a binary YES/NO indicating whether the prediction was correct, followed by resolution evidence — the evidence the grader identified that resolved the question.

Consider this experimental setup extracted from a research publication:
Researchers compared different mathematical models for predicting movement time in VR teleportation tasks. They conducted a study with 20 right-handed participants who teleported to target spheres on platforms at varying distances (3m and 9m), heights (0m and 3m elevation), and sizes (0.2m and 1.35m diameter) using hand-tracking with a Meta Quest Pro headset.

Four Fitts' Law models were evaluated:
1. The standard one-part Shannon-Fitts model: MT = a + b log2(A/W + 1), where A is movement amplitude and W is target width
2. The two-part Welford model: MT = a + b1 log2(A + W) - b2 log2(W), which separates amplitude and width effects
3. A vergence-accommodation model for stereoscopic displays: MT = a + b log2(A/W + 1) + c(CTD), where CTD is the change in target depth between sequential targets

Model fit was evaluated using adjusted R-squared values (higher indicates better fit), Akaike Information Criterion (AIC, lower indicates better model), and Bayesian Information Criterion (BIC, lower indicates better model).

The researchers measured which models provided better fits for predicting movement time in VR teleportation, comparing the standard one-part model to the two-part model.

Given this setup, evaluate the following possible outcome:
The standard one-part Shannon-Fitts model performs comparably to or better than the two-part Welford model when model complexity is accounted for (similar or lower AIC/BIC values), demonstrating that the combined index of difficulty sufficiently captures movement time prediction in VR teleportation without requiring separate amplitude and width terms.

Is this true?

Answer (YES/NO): YES